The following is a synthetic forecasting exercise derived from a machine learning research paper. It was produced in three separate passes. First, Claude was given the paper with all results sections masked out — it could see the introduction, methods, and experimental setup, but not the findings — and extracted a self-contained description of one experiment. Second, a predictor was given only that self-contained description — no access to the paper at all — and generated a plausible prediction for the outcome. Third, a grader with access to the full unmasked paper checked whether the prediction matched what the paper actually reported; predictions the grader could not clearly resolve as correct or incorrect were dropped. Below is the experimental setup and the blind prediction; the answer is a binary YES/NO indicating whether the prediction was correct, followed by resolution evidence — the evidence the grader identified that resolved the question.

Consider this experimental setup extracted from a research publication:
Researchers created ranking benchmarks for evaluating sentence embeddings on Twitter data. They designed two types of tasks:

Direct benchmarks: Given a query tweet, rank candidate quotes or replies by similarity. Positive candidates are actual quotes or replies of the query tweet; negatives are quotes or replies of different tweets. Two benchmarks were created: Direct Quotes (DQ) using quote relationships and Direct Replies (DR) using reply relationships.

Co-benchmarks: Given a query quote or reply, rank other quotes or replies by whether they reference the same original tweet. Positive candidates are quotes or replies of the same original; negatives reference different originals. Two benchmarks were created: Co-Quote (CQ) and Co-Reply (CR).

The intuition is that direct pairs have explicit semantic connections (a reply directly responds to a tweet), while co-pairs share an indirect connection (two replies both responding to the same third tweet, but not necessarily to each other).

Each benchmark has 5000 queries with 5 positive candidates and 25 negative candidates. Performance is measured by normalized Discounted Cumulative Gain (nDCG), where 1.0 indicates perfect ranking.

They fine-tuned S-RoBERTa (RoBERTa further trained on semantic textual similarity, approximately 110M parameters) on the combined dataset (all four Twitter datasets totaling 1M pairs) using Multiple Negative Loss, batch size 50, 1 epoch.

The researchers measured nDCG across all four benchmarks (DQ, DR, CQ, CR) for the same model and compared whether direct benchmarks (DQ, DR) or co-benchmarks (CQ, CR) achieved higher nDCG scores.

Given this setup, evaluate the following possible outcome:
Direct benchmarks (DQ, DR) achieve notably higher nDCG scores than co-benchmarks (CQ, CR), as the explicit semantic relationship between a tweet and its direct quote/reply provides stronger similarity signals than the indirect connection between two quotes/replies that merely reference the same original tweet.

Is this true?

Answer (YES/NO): YES